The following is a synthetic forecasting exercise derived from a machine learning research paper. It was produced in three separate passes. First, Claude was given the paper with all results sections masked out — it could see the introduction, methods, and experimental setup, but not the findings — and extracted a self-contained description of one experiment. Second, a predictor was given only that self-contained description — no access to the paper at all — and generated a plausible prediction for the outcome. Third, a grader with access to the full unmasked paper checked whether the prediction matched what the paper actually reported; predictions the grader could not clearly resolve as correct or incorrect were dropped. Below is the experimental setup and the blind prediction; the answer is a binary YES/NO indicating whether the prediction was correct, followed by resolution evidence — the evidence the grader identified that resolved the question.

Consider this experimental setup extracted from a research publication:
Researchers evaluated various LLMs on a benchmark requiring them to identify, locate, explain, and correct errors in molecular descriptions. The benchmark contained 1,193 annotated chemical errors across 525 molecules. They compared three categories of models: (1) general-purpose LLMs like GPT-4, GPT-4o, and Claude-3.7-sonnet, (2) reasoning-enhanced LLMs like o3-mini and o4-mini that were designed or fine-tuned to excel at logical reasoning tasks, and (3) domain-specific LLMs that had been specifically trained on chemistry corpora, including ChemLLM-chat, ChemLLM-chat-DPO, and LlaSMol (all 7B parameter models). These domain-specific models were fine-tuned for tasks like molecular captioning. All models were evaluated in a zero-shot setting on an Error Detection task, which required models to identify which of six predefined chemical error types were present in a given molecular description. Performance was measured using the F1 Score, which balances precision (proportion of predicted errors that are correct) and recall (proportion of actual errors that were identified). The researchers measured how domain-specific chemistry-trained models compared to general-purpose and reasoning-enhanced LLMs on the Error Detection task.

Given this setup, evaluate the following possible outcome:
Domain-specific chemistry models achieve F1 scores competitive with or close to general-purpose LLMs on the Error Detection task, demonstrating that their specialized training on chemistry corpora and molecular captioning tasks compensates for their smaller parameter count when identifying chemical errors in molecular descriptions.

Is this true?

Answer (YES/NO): NO